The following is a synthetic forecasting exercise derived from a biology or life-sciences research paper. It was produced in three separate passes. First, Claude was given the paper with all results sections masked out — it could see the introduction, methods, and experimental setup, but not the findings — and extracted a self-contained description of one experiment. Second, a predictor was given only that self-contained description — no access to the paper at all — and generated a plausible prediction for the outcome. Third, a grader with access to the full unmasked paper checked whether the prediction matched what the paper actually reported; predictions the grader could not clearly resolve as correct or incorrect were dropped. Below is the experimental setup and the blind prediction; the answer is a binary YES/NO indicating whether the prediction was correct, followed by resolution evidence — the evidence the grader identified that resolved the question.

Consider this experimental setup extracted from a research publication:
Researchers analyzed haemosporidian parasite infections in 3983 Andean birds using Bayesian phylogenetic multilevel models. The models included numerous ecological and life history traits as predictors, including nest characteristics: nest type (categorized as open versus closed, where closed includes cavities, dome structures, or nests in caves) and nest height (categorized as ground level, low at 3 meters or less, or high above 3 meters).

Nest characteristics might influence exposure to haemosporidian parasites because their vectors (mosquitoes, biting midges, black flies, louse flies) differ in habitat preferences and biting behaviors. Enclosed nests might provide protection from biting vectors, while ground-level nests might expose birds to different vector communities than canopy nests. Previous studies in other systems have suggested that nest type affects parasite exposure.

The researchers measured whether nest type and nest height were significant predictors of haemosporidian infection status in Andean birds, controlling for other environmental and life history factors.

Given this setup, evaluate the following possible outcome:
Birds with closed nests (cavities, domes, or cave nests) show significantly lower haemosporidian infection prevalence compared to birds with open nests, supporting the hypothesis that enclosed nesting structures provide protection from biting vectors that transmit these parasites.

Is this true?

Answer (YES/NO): YES